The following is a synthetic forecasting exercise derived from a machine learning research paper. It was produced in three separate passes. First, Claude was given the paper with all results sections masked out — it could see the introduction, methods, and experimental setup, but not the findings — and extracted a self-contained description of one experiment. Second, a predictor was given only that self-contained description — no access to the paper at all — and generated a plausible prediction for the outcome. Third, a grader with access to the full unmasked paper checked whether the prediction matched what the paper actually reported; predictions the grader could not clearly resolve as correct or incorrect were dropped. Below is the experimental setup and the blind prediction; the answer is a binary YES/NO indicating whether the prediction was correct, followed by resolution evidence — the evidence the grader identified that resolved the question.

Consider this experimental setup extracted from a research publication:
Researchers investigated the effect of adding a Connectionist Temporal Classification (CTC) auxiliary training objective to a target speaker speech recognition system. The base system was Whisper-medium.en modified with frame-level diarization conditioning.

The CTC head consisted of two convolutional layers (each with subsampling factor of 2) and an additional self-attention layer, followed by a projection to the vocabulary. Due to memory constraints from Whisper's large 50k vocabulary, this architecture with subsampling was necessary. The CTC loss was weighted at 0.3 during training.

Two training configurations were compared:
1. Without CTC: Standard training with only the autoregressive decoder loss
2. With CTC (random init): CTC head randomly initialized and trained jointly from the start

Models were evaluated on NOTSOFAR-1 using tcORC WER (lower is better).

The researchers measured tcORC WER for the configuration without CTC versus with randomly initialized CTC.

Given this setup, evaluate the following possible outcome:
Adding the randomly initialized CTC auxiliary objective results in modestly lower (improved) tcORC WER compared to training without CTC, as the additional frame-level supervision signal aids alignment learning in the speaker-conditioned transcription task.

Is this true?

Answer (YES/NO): NO